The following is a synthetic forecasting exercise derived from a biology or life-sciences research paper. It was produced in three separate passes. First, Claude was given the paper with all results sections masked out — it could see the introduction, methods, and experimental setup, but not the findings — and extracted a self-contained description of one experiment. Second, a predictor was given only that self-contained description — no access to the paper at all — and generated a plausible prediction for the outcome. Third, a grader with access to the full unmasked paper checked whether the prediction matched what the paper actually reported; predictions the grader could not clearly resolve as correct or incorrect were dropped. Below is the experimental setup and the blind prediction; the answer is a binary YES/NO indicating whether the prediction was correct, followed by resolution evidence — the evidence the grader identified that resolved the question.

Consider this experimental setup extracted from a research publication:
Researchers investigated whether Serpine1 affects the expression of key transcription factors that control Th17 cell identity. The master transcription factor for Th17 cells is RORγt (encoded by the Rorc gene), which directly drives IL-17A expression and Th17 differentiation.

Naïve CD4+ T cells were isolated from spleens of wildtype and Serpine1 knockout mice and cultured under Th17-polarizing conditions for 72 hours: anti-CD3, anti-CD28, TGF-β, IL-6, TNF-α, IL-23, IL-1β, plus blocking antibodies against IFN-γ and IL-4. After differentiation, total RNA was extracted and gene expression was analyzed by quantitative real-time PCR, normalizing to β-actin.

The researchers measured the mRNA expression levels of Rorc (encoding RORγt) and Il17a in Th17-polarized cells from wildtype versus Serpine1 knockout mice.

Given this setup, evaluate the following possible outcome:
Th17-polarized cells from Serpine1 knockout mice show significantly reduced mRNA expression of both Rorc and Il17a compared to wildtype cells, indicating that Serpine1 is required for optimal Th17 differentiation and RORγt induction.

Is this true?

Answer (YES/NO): NO